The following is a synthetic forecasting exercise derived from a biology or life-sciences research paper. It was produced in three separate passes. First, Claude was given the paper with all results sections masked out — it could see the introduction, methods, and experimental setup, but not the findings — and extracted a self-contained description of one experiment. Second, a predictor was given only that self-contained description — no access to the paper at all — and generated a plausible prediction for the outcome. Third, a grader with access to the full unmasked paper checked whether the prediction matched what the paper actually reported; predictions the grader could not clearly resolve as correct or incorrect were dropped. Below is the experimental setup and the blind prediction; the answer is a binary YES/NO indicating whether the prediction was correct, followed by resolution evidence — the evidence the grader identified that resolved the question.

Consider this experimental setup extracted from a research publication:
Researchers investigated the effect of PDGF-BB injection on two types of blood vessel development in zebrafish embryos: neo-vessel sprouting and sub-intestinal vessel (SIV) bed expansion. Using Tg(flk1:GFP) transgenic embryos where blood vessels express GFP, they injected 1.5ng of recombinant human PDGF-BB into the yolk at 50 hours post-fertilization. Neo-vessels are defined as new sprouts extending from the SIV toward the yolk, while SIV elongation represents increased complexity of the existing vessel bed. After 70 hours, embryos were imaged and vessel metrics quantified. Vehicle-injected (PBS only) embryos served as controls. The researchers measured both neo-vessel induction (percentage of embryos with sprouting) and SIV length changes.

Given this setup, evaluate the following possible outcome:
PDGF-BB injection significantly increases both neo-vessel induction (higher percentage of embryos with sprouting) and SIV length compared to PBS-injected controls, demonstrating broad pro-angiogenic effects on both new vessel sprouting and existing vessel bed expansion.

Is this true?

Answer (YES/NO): NO